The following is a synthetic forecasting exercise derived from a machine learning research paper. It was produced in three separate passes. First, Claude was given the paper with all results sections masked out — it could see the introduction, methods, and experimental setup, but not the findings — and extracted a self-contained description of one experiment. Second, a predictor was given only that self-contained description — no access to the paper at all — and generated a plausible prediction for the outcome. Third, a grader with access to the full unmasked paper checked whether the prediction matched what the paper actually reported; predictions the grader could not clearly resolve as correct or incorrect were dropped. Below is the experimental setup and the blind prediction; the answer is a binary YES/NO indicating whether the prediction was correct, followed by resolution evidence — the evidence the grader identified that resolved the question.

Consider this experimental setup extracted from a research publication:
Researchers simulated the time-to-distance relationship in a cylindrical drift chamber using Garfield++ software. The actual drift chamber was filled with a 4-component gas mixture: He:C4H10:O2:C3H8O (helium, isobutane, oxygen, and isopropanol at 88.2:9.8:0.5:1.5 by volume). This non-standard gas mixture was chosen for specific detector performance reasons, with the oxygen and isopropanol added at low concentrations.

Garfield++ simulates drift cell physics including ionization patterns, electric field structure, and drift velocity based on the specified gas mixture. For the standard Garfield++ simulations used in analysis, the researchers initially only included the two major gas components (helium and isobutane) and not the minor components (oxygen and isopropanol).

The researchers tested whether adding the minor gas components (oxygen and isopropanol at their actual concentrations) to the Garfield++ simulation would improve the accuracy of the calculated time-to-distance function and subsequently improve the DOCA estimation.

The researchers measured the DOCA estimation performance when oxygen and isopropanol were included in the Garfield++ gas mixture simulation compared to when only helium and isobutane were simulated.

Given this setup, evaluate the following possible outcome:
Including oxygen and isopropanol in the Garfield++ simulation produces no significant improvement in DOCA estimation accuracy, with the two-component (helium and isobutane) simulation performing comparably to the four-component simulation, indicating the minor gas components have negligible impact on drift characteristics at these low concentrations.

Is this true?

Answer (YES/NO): YES